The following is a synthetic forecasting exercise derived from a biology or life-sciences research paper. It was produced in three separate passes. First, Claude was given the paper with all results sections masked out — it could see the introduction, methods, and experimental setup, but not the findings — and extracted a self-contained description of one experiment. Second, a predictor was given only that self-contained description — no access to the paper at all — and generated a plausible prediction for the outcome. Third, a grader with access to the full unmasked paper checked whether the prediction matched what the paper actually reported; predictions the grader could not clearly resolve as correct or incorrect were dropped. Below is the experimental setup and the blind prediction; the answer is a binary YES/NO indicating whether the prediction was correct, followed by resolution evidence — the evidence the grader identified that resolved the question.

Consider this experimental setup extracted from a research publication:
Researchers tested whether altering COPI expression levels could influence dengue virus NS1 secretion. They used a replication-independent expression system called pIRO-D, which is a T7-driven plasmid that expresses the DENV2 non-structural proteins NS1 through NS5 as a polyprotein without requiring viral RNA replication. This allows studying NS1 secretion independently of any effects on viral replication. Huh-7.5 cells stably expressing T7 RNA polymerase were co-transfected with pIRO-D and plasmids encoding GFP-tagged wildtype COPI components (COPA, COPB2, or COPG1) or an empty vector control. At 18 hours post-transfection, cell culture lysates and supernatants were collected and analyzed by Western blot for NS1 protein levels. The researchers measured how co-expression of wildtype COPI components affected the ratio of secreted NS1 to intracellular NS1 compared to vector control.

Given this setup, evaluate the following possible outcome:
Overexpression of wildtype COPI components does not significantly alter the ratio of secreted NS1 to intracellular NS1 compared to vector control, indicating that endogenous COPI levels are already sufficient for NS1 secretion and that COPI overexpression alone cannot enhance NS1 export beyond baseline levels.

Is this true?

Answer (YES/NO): NO